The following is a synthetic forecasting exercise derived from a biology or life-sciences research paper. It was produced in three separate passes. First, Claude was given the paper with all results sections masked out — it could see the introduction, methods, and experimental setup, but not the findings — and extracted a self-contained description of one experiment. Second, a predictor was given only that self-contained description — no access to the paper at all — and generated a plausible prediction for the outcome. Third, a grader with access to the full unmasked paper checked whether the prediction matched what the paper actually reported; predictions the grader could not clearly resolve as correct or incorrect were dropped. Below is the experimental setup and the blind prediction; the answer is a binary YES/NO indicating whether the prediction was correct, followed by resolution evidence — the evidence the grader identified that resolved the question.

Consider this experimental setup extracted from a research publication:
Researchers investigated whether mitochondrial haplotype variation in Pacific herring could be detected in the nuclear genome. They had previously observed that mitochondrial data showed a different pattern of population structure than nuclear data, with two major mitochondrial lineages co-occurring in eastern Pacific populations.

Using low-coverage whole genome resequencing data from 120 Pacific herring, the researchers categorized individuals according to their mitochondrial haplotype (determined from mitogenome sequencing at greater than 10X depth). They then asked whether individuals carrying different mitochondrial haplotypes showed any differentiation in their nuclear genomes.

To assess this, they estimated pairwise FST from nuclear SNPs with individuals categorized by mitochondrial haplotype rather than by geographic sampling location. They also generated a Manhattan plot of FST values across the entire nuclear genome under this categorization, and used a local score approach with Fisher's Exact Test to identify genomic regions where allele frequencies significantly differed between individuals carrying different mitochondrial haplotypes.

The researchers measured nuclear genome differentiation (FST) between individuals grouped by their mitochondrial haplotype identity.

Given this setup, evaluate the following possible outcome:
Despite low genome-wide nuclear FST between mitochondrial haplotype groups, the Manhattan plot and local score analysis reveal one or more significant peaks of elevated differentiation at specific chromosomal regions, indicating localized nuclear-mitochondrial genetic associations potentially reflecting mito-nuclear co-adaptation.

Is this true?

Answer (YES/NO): NO